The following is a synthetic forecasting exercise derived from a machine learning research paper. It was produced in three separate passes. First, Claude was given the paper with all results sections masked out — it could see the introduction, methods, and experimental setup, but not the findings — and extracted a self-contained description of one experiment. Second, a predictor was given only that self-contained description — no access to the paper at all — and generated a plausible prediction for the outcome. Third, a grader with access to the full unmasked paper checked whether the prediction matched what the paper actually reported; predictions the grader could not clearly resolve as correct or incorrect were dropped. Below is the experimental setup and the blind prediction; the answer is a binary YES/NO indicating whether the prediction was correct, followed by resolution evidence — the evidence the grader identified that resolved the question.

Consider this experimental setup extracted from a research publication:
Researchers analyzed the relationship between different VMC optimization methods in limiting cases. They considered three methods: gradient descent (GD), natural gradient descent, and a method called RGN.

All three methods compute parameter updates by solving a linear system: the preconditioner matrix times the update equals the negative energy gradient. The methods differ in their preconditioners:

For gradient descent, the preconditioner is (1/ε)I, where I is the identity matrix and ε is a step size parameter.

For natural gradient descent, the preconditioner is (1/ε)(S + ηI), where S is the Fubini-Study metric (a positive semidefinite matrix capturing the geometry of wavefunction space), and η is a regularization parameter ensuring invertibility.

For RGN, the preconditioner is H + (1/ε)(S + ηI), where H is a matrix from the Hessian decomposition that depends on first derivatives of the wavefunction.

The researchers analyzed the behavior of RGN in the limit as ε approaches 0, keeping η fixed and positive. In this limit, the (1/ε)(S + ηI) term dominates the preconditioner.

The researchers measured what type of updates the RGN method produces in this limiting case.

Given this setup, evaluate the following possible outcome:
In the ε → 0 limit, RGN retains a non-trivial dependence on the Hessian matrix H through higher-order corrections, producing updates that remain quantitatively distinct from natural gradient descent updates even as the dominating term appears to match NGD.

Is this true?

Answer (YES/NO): NO